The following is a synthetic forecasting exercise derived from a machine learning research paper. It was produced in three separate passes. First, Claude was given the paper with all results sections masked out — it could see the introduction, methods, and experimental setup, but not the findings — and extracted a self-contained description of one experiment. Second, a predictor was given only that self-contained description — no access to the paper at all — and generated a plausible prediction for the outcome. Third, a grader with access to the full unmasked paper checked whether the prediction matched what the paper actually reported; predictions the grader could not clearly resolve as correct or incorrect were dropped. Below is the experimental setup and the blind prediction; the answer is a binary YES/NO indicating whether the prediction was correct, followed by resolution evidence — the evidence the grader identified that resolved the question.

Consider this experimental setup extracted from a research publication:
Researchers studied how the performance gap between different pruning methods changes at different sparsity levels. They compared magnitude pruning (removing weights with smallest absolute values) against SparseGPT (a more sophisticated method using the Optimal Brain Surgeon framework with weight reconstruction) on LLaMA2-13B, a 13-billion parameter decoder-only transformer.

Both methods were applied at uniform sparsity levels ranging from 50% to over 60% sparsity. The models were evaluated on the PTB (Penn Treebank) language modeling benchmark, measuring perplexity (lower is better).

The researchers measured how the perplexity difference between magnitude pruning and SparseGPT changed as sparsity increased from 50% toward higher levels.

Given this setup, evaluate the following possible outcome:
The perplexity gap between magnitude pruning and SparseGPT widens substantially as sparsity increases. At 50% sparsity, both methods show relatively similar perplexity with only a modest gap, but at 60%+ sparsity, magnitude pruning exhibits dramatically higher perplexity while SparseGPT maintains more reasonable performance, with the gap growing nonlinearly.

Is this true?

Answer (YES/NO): NO